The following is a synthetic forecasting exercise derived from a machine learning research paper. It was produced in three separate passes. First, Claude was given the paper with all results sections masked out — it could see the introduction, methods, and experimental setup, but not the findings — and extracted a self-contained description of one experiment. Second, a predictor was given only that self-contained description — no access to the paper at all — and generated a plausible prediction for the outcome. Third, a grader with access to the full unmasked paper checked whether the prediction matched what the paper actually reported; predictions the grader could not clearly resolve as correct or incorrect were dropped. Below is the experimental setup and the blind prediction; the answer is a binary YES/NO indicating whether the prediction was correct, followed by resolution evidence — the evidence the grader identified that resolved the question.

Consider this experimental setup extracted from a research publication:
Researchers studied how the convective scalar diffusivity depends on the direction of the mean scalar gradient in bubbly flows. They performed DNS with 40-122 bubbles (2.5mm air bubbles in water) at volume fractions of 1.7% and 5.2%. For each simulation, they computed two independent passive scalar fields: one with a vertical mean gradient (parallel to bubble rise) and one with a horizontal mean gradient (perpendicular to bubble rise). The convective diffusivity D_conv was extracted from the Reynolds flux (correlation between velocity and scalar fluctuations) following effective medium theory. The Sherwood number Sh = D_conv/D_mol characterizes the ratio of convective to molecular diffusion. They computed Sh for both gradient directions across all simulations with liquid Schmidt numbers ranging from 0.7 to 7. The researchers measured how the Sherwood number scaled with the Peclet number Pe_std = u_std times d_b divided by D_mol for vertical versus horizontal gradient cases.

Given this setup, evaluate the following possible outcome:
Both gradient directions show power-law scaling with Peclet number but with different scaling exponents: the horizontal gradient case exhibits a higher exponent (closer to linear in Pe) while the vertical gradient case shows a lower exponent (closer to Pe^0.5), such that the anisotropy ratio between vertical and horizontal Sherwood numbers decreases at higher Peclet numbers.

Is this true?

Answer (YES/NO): NO